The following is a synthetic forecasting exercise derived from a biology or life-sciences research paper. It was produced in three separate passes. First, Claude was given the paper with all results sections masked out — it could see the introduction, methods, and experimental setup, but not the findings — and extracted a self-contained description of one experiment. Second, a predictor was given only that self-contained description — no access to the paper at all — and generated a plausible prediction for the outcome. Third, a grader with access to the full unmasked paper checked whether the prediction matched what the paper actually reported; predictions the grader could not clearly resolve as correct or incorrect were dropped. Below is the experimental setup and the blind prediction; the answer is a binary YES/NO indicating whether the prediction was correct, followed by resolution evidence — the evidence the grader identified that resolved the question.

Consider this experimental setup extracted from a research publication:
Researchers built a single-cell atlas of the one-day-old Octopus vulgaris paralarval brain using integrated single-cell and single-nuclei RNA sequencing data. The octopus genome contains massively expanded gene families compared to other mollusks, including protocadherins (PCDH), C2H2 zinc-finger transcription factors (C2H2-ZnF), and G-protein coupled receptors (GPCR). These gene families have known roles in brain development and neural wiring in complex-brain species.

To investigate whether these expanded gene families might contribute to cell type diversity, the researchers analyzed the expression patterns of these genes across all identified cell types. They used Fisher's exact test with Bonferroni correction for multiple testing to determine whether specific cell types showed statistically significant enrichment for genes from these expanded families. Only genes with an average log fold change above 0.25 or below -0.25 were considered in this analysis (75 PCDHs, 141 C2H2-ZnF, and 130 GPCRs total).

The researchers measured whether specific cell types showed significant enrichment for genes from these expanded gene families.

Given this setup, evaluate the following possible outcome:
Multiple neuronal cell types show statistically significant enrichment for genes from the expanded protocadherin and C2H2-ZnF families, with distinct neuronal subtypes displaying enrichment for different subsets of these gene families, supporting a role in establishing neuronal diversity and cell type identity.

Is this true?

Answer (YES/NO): NO